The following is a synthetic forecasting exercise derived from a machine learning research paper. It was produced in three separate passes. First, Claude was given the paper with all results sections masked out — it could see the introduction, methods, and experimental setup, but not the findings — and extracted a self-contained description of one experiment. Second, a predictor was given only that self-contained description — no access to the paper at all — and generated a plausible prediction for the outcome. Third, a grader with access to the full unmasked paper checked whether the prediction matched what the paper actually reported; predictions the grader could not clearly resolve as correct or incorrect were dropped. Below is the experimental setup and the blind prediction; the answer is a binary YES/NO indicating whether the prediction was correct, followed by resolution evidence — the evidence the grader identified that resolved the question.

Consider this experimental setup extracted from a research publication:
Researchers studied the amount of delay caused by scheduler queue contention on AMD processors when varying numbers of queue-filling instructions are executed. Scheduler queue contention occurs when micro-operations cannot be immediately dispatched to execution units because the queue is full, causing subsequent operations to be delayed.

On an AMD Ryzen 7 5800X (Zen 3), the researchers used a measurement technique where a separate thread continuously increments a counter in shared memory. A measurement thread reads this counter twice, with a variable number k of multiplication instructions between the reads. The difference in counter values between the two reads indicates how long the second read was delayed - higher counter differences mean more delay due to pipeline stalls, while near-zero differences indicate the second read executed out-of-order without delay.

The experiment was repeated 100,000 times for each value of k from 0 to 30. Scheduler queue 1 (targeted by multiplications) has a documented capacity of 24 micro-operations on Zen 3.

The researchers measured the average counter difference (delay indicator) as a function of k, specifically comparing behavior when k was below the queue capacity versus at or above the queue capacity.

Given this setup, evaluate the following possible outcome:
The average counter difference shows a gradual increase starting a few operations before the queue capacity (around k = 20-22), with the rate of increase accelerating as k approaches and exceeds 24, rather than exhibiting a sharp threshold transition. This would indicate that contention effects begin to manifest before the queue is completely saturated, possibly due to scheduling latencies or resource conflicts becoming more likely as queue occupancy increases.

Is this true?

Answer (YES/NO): NO